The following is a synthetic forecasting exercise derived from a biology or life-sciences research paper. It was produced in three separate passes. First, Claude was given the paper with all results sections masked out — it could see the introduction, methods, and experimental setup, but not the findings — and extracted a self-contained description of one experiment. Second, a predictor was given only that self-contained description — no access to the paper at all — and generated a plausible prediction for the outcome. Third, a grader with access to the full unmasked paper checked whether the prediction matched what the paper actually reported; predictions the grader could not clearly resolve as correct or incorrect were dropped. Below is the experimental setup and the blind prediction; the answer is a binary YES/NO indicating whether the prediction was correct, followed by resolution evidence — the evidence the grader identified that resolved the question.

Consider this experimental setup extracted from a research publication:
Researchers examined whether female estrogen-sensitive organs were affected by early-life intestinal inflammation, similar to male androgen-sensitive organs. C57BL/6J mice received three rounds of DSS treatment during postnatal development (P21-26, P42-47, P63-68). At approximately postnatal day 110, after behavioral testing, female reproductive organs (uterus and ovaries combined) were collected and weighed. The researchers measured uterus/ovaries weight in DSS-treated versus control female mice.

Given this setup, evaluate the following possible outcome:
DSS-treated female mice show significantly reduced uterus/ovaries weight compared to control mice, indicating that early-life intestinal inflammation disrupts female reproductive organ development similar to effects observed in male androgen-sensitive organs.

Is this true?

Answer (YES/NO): NO